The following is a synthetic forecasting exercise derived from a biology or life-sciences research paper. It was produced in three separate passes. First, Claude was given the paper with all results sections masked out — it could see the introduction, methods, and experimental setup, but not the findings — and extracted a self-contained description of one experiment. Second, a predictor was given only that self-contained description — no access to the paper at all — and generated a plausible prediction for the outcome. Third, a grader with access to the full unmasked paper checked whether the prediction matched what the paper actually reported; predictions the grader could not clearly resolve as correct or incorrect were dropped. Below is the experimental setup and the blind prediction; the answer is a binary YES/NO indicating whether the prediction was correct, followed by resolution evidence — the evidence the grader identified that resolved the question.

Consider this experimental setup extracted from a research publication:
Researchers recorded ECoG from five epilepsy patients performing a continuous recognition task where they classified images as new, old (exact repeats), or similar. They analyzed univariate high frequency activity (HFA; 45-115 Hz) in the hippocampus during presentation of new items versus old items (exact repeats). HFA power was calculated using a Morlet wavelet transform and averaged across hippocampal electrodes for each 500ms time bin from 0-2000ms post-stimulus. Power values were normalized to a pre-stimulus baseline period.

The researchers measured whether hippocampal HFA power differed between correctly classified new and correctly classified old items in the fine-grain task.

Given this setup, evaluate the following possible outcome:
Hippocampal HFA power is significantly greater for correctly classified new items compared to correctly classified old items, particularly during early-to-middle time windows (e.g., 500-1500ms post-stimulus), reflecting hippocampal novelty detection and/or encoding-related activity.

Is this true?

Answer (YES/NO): NO